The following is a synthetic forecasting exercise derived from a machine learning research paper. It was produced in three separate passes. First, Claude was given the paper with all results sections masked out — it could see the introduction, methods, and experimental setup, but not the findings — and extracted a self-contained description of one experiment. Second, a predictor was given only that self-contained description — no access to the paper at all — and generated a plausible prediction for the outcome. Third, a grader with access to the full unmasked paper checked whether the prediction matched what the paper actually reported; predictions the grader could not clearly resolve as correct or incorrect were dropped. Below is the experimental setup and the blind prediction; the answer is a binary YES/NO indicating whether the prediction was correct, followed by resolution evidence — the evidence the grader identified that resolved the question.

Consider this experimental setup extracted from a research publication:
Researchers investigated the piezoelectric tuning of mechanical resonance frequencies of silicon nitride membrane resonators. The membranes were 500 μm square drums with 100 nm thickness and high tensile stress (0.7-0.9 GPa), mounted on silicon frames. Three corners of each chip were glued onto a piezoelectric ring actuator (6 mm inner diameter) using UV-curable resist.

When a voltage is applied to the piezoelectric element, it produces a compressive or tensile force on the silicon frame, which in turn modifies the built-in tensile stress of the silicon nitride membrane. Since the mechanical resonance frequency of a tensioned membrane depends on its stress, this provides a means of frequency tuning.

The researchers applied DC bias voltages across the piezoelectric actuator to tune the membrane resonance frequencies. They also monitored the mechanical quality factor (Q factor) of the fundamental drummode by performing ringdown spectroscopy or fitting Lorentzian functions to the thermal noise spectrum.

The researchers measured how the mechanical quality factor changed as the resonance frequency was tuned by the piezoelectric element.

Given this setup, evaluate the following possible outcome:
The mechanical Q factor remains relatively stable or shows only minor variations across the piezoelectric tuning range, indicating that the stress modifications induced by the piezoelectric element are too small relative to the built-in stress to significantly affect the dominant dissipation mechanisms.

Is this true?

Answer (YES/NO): YES